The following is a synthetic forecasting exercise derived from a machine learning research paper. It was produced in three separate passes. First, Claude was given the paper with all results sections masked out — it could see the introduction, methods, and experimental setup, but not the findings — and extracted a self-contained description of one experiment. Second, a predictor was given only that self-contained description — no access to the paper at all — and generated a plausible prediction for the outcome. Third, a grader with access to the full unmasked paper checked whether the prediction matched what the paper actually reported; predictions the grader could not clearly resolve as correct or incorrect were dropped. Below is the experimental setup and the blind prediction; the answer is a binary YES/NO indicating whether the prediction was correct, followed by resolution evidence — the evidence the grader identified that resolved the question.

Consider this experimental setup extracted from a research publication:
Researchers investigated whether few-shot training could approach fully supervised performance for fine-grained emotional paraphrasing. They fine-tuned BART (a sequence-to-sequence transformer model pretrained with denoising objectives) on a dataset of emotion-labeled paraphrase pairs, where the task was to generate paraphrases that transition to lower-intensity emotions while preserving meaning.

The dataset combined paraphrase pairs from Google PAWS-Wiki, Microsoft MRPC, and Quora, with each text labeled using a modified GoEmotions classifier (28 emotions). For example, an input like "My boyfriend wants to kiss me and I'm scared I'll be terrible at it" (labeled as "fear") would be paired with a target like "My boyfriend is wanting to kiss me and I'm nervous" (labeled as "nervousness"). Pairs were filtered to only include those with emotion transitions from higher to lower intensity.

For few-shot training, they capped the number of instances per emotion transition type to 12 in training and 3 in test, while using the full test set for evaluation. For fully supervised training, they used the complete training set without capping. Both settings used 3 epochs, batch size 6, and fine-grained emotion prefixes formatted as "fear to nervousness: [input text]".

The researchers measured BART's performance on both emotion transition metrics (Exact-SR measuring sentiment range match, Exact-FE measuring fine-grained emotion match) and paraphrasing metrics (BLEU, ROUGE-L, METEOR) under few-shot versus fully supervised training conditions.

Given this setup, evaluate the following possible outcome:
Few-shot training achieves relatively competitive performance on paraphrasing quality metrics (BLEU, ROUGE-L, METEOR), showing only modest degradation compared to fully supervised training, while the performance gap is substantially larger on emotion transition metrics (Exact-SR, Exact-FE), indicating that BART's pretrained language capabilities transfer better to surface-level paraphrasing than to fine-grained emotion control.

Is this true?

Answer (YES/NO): NO